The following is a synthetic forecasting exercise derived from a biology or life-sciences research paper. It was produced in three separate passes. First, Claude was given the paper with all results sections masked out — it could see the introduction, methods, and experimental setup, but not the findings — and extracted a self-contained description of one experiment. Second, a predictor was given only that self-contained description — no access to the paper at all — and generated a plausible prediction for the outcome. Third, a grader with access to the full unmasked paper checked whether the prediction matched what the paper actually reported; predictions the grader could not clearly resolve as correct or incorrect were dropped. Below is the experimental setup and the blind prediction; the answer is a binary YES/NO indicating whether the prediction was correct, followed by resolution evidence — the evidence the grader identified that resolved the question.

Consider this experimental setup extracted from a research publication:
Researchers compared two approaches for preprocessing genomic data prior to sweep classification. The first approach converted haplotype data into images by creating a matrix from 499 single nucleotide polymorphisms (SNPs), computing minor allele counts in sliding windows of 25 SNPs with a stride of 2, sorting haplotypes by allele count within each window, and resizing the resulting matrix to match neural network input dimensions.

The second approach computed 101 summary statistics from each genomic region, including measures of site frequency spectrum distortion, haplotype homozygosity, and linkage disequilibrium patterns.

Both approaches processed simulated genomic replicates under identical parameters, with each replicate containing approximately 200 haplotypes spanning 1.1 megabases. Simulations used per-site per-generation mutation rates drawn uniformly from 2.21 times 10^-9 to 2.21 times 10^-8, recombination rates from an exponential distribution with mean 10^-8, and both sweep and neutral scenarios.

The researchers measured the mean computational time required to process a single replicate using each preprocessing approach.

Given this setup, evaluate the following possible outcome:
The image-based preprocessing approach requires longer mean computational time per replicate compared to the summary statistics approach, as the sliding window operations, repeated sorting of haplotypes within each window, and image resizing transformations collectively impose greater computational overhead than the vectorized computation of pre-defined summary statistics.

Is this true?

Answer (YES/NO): NO